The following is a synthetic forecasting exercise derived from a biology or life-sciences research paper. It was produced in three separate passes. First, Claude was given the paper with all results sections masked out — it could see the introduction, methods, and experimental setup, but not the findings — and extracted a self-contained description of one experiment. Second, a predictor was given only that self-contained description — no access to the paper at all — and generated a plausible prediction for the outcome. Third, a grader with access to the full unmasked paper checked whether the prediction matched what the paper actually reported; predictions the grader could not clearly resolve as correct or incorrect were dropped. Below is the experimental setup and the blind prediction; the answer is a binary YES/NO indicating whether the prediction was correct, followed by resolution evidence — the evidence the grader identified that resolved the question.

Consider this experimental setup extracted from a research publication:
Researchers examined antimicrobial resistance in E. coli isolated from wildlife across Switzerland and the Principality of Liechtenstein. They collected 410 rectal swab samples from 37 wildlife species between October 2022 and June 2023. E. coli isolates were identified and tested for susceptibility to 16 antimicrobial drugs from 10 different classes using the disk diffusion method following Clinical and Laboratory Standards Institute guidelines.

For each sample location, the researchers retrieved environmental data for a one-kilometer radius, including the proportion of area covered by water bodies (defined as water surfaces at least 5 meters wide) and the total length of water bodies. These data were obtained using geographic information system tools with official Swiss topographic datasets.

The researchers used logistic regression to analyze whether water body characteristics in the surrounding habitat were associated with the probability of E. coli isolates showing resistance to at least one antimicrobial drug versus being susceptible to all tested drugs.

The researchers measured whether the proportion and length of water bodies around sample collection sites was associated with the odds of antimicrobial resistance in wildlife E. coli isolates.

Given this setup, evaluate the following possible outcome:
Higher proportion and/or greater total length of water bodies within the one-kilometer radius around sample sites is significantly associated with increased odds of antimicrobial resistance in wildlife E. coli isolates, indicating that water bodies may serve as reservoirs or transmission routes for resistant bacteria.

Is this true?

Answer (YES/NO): NO